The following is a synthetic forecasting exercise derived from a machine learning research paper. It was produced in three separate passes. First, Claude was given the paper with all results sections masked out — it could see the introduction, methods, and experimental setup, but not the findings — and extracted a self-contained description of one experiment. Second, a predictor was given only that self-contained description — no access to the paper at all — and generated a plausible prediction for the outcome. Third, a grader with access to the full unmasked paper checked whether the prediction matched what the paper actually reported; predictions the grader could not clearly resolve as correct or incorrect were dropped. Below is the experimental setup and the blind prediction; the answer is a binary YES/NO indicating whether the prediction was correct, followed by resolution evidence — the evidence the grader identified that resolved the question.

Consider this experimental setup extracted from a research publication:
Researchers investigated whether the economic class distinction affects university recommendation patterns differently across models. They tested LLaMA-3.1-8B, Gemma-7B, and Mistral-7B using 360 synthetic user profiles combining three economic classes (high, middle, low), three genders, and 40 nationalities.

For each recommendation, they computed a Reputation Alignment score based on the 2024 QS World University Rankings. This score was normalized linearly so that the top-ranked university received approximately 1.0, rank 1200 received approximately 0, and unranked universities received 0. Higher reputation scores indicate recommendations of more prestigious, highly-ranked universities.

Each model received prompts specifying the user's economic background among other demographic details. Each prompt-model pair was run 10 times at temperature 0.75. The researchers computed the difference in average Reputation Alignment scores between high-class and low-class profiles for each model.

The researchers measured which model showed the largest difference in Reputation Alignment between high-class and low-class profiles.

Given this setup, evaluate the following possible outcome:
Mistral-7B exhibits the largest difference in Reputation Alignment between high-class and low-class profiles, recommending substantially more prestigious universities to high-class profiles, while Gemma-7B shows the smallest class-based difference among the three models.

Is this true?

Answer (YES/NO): YES